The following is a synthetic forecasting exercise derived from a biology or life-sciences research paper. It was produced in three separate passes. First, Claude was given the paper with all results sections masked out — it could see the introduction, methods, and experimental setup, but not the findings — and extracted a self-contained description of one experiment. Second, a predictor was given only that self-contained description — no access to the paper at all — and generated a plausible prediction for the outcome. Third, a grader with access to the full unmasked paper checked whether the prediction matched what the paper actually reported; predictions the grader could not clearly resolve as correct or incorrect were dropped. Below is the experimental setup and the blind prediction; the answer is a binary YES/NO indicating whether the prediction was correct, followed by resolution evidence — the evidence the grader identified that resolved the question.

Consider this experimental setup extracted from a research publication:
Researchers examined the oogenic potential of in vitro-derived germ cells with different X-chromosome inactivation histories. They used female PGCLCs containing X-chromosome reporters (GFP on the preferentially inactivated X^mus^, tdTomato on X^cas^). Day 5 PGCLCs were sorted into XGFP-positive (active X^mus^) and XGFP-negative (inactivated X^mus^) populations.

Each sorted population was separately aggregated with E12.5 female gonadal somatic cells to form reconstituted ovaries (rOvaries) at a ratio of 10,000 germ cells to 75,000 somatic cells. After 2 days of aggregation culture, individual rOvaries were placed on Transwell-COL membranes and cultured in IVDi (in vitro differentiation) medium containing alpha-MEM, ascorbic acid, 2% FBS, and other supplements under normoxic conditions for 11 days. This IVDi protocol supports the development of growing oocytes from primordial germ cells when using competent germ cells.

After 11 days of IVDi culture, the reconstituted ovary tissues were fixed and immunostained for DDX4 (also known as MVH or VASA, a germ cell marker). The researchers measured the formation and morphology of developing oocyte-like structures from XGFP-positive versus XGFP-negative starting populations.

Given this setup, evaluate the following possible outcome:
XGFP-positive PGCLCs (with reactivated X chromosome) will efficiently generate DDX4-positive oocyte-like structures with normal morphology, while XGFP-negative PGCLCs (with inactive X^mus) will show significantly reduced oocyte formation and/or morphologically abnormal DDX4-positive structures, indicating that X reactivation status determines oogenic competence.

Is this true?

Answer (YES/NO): NO